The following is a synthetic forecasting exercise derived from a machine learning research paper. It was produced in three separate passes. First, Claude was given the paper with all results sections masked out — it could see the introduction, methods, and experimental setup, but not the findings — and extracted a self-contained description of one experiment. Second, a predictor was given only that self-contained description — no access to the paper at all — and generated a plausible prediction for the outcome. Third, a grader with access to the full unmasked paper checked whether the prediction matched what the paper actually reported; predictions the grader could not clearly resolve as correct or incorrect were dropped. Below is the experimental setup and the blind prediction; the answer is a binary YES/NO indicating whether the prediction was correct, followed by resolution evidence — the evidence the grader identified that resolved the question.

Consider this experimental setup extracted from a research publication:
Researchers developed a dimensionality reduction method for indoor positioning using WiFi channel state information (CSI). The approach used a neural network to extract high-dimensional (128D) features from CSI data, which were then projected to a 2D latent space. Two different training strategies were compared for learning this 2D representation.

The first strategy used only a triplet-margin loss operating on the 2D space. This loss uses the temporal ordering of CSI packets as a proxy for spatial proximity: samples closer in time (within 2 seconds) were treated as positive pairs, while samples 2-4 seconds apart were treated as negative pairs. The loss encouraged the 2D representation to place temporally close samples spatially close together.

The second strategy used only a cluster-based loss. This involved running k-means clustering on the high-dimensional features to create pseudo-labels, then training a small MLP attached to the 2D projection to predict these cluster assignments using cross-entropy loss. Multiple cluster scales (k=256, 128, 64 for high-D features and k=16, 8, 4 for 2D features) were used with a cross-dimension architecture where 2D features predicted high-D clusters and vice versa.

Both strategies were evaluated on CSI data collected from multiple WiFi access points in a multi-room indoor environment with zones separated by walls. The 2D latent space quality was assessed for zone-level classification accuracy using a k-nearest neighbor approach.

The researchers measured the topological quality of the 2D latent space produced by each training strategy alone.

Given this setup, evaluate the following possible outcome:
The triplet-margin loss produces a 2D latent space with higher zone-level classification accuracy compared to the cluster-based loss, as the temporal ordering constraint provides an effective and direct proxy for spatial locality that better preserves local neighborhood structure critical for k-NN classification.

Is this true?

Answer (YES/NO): NO